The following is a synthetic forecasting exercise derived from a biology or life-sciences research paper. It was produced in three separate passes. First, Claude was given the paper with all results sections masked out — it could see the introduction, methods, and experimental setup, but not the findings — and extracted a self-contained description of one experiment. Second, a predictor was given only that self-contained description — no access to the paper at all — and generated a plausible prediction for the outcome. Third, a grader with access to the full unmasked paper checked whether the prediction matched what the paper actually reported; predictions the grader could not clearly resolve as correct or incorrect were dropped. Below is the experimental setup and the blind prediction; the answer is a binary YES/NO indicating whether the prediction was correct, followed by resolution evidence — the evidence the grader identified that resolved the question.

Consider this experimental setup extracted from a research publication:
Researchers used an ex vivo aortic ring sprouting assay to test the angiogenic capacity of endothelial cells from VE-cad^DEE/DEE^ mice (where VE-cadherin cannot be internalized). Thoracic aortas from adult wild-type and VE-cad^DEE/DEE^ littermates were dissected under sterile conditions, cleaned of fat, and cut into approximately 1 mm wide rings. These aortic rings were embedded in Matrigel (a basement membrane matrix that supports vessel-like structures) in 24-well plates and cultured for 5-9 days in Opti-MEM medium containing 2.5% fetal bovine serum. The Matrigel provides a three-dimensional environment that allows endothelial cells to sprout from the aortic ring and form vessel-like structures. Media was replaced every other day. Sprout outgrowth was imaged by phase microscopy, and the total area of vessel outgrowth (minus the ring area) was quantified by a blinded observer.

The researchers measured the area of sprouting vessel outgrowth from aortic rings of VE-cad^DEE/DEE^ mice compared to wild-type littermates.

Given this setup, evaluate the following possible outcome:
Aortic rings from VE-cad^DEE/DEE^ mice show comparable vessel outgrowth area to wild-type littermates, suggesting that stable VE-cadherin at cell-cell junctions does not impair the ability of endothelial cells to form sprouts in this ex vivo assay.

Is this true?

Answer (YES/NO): NO